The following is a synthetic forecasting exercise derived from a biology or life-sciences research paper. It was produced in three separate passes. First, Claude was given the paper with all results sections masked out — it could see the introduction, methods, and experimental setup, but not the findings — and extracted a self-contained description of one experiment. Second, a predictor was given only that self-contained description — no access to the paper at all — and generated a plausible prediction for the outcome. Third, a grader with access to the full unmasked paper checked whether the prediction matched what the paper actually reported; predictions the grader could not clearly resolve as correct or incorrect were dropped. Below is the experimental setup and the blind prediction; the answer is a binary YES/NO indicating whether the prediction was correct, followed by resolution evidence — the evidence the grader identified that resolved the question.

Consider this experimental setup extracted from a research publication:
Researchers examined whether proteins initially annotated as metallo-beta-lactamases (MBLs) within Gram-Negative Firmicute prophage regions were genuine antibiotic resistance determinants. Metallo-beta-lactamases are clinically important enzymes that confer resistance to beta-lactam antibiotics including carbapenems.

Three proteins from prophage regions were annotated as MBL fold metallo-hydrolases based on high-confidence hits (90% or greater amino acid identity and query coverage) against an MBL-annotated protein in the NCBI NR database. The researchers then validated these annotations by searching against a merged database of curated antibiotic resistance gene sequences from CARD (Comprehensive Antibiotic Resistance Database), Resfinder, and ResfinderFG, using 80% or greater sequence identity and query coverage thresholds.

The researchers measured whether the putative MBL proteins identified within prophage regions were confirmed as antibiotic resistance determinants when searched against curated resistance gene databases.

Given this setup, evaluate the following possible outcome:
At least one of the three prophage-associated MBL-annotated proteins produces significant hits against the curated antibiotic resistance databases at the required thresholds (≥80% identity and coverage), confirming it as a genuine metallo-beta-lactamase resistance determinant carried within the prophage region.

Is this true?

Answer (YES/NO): NO